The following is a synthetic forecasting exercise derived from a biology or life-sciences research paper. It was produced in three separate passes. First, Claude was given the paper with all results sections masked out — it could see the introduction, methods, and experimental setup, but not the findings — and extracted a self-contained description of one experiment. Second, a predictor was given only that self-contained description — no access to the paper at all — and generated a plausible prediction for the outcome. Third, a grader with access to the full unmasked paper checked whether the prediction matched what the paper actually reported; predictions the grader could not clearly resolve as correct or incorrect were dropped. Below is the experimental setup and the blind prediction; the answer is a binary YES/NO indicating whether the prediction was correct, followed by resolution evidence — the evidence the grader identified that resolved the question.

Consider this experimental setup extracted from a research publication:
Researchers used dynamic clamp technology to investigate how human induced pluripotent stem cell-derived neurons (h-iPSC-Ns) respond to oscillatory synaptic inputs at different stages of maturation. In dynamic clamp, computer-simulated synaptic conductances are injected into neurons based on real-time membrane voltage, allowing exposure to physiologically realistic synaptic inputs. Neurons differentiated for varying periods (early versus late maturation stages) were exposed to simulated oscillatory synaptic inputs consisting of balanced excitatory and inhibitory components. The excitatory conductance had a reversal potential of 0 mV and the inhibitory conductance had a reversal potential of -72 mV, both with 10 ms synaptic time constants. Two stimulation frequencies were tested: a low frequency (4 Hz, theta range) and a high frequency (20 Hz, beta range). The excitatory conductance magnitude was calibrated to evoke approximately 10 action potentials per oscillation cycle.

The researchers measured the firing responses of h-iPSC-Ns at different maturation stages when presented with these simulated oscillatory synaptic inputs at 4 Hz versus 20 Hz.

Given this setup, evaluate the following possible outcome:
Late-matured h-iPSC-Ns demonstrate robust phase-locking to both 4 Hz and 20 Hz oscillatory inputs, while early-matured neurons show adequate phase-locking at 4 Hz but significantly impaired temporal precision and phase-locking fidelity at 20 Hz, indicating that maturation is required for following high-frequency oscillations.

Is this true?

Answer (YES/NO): NO